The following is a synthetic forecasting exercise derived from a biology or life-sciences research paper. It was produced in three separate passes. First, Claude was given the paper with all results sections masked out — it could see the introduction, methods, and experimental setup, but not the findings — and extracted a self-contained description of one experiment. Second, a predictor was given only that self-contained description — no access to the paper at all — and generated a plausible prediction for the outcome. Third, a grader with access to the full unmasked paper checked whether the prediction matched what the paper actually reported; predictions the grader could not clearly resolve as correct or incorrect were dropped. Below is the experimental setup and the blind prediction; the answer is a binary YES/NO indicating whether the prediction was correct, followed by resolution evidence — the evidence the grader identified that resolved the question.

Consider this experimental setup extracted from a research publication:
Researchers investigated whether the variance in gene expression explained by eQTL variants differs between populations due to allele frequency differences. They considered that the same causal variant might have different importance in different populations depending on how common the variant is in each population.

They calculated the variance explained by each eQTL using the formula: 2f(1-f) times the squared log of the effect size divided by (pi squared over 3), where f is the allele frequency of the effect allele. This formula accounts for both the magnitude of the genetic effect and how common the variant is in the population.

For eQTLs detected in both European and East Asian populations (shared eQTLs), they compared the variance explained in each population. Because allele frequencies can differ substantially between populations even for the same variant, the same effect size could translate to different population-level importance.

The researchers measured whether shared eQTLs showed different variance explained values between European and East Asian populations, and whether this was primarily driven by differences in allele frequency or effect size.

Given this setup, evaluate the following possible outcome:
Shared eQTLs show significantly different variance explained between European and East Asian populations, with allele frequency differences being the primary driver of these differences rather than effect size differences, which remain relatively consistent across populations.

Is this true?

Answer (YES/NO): YES